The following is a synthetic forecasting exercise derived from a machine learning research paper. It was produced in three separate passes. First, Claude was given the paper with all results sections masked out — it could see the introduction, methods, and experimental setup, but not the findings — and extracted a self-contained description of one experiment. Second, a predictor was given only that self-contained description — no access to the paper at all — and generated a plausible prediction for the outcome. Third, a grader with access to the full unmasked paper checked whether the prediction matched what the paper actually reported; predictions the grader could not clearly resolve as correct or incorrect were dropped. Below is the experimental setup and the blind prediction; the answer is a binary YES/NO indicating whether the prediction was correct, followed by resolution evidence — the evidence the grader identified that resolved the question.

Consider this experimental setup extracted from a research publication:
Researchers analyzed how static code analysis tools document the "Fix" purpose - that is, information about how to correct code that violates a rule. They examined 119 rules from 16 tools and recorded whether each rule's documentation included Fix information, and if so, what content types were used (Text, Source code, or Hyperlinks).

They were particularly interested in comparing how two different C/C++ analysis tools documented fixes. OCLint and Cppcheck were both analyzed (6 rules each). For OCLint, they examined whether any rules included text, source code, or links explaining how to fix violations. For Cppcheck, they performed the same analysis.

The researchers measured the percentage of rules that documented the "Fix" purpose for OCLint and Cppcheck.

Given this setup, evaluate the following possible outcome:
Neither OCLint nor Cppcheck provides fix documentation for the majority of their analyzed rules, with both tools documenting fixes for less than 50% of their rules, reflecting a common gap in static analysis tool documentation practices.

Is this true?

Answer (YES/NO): YES